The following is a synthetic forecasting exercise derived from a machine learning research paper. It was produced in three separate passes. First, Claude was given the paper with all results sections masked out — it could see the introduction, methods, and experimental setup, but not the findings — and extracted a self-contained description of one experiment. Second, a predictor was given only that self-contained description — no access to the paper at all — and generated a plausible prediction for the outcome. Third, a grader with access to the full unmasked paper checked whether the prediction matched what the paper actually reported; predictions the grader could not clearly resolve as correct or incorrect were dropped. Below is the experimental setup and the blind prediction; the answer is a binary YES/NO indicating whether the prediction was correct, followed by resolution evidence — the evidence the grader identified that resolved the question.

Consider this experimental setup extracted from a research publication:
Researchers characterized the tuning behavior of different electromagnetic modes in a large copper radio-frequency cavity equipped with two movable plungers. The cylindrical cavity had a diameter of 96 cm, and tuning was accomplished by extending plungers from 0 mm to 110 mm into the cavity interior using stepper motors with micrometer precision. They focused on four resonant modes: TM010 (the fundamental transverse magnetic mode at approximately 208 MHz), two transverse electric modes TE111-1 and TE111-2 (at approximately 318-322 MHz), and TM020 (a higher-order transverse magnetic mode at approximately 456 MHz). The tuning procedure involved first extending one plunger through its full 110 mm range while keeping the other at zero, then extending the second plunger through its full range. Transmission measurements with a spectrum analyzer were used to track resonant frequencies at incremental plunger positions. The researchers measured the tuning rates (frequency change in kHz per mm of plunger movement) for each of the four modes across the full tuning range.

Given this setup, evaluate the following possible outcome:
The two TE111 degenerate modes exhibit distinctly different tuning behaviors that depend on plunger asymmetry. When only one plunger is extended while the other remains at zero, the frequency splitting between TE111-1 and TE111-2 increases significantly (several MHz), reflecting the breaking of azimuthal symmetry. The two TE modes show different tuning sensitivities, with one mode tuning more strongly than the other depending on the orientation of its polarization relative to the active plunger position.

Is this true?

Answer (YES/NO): YES